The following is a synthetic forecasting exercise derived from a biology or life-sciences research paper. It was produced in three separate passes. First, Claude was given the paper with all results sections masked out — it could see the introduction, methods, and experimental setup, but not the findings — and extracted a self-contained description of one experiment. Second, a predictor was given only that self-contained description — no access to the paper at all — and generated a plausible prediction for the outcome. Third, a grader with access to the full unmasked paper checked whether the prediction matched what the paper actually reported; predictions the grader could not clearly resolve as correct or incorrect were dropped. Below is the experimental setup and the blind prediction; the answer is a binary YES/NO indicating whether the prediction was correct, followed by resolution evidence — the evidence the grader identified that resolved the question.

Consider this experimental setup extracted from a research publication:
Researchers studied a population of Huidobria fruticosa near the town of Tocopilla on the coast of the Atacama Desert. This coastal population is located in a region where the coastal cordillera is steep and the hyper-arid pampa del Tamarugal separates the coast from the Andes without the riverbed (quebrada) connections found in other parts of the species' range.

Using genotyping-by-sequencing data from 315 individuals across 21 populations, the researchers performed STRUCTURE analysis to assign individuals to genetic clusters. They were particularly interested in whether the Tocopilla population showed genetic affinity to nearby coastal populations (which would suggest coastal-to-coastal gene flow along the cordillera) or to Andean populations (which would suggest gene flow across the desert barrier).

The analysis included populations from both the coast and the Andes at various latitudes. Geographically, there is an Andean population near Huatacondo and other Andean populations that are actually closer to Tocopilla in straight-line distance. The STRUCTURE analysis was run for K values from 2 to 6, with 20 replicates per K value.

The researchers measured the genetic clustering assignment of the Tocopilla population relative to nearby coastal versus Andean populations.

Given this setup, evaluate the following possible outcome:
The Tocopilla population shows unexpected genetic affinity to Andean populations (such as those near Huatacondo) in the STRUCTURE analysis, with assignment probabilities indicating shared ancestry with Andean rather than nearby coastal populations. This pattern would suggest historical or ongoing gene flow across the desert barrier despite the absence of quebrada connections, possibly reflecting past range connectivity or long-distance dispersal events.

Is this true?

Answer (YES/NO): YES